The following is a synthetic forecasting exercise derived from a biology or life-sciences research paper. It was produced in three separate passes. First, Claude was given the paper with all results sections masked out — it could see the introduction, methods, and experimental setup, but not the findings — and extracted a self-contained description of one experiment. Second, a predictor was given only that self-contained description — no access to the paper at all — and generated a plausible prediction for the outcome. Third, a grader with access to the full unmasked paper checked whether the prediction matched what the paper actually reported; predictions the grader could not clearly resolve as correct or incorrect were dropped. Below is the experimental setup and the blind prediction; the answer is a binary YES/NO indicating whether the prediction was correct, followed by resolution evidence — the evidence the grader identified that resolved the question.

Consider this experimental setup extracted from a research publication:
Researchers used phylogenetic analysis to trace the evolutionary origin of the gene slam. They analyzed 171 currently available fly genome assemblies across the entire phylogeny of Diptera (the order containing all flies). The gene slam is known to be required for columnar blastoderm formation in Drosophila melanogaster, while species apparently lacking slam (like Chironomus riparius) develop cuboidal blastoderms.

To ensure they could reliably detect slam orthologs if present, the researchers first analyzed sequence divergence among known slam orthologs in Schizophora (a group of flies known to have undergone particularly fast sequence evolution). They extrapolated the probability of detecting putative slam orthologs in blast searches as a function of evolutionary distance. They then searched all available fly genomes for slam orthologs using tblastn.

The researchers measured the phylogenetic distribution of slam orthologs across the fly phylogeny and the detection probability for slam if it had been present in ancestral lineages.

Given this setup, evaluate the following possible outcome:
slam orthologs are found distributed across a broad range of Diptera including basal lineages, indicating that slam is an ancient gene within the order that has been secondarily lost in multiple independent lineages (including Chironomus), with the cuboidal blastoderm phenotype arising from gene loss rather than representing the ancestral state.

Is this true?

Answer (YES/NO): NO